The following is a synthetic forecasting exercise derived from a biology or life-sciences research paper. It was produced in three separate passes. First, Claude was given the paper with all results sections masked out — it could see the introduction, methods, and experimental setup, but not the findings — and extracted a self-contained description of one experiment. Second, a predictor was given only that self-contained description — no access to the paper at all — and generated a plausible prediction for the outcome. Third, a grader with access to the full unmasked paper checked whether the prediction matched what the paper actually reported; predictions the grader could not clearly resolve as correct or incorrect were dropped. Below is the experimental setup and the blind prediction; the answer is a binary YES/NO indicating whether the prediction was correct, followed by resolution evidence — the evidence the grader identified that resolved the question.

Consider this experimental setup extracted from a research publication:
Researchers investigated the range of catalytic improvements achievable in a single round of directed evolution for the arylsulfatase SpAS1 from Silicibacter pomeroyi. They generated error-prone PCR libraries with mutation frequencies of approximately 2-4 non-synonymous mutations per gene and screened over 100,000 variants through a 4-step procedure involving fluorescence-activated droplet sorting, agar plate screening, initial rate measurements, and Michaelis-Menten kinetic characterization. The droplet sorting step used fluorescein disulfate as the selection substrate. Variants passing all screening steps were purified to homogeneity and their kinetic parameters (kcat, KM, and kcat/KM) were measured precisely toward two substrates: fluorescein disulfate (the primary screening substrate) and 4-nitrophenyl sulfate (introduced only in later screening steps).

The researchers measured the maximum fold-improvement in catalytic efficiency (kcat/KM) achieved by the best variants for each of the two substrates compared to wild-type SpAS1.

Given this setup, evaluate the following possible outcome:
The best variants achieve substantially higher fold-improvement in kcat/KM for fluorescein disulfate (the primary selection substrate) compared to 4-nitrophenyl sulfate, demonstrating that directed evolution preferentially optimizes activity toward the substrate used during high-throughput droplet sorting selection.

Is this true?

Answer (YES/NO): YES